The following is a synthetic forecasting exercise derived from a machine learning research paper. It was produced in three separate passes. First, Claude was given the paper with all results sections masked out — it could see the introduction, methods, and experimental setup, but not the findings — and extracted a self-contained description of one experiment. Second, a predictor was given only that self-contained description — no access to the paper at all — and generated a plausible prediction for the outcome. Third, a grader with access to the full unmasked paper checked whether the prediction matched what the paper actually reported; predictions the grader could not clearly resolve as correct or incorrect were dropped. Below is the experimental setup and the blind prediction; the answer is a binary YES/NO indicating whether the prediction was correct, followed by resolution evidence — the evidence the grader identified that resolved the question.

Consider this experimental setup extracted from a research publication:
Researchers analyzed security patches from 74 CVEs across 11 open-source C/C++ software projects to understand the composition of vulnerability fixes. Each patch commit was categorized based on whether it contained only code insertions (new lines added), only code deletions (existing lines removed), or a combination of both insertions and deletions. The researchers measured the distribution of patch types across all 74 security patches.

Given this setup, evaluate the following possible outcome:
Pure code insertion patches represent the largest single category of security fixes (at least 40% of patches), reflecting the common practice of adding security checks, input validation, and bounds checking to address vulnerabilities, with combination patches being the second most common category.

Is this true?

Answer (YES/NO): NO